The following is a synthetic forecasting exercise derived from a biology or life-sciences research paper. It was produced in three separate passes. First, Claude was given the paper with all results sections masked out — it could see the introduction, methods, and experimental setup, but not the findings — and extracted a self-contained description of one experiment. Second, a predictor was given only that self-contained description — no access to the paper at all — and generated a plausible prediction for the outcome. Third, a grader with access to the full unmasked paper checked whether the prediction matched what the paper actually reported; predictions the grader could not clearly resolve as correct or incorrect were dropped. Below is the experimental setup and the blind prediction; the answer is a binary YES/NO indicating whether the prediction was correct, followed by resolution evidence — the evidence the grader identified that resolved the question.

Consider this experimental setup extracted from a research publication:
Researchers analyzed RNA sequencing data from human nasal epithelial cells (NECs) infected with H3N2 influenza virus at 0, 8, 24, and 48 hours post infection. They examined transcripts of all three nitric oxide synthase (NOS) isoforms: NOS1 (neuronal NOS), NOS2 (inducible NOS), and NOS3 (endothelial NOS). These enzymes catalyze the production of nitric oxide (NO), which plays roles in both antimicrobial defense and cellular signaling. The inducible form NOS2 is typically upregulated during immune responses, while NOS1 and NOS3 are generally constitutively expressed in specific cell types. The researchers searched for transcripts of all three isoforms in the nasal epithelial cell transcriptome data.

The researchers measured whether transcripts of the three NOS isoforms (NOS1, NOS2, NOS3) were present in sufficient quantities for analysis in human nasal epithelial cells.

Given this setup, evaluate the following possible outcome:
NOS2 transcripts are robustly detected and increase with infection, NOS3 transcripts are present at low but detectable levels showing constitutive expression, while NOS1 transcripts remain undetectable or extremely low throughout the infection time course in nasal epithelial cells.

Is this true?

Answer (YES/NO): NO